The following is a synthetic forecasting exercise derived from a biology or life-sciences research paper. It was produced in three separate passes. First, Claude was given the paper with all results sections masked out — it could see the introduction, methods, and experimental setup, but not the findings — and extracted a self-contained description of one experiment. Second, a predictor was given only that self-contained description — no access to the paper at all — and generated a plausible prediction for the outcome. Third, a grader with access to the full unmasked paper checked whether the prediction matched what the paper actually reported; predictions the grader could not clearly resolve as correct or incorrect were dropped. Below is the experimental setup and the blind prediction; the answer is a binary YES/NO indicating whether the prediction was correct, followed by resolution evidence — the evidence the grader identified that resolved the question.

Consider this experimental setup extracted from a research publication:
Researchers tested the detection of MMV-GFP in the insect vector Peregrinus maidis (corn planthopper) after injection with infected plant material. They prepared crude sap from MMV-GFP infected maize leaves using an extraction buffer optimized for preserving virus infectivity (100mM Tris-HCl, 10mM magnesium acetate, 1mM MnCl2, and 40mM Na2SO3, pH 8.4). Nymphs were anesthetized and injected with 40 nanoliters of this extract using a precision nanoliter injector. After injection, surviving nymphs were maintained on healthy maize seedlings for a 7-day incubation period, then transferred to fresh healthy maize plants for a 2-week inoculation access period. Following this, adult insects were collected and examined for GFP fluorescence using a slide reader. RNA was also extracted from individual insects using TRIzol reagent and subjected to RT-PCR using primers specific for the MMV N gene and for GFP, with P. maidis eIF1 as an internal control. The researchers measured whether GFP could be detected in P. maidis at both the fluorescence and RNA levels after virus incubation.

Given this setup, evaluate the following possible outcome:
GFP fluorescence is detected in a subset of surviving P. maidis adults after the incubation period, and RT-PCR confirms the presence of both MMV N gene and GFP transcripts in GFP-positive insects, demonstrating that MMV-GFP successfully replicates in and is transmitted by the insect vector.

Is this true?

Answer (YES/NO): YES